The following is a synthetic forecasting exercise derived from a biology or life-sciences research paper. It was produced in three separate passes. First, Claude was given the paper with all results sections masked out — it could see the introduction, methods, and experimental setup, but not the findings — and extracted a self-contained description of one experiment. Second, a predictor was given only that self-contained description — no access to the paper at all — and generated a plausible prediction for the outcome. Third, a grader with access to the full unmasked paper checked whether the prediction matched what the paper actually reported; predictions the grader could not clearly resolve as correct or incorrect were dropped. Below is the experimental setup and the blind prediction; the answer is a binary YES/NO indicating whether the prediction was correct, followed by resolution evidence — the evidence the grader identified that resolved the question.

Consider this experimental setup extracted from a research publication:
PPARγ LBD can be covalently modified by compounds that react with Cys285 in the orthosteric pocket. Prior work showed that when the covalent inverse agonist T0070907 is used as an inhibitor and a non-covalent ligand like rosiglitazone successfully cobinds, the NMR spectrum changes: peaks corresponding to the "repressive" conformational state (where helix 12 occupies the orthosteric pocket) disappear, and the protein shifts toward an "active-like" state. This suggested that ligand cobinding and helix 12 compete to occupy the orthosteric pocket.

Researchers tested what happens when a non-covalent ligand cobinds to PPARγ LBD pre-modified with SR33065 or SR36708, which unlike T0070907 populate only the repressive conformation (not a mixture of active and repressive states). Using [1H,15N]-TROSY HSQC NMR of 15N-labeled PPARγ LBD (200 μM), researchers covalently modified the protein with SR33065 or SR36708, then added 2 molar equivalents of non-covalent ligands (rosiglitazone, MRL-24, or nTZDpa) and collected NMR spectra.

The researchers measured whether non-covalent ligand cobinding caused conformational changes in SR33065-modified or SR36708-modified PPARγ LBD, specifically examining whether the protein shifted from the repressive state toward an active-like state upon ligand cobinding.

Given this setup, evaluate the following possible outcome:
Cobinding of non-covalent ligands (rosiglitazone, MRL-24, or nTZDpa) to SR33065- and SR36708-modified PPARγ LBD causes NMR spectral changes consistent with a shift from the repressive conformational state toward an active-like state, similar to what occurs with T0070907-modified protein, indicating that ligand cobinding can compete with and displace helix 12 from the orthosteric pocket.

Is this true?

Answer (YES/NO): YES